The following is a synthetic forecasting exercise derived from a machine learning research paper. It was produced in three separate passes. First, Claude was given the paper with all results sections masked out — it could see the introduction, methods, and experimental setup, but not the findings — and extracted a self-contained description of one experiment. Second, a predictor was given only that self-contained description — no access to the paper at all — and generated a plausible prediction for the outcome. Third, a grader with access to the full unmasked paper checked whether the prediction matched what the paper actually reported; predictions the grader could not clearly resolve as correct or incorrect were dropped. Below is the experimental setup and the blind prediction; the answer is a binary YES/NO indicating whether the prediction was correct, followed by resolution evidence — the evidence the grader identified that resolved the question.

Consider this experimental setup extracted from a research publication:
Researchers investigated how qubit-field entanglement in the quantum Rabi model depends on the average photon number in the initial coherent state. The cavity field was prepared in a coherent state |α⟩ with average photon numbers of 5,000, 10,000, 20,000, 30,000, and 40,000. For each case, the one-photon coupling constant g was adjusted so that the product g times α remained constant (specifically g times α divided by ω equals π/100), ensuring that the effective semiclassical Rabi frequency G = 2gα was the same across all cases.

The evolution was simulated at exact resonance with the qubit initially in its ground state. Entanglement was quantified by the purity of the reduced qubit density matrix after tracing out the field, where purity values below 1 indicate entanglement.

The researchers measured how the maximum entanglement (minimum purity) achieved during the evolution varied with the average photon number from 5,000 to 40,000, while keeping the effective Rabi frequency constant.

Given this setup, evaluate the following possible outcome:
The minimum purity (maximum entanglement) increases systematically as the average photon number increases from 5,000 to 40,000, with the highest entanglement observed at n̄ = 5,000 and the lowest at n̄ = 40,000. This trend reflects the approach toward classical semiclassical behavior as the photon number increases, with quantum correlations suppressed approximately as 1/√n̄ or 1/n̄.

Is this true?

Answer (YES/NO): NO